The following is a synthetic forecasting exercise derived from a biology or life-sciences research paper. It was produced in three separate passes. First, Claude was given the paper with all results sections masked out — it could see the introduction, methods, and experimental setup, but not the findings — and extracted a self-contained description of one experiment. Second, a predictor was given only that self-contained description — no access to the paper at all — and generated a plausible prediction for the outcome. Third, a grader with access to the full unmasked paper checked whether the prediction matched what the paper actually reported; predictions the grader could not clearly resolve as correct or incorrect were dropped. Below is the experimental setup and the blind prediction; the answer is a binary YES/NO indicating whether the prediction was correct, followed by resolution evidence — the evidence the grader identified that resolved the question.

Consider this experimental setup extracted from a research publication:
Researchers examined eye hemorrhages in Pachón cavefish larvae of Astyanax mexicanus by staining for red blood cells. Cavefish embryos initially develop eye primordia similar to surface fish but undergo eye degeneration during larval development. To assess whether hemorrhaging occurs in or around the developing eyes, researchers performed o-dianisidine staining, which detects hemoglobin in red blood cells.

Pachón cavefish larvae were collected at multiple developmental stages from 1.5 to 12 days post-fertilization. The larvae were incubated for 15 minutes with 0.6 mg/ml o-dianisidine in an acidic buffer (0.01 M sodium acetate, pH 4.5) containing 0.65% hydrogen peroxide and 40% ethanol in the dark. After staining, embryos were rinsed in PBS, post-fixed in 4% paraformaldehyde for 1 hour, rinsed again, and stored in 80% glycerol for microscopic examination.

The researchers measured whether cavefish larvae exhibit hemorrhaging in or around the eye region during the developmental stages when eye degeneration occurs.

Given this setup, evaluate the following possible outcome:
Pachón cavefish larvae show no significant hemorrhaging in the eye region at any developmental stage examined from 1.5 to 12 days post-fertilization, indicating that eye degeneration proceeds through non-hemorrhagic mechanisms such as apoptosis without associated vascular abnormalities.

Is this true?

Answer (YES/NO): NO